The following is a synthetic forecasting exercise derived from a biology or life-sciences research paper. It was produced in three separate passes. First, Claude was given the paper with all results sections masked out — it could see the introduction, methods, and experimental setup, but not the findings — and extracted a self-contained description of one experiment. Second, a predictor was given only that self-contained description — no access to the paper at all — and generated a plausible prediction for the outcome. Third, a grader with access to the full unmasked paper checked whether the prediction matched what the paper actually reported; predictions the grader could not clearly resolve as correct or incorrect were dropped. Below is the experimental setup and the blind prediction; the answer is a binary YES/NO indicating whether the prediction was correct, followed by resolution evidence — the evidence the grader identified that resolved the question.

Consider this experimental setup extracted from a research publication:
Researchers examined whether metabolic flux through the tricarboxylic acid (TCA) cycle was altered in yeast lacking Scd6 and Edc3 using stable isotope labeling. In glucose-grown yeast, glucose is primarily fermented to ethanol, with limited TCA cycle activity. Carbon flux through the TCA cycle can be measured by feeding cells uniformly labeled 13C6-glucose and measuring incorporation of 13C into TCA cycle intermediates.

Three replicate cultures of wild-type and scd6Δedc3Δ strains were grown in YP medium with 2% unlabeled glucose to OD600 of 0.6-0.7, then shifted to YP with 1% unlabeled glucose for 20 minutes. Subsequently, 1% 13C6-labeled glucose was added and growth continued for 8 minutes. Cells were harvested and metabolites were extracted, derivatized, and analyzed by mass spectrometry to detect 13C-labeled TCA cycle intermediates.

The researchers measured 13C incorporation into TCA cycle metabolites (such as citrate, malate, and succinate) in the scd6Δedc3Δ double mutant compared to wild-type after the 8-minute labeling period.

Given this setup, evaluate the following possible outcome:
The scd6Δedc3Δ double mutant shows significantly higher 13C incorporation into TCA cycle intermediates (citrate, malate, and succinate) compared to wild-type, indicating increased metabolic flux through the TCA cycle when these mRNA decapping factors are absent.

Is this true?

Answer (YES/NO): YES